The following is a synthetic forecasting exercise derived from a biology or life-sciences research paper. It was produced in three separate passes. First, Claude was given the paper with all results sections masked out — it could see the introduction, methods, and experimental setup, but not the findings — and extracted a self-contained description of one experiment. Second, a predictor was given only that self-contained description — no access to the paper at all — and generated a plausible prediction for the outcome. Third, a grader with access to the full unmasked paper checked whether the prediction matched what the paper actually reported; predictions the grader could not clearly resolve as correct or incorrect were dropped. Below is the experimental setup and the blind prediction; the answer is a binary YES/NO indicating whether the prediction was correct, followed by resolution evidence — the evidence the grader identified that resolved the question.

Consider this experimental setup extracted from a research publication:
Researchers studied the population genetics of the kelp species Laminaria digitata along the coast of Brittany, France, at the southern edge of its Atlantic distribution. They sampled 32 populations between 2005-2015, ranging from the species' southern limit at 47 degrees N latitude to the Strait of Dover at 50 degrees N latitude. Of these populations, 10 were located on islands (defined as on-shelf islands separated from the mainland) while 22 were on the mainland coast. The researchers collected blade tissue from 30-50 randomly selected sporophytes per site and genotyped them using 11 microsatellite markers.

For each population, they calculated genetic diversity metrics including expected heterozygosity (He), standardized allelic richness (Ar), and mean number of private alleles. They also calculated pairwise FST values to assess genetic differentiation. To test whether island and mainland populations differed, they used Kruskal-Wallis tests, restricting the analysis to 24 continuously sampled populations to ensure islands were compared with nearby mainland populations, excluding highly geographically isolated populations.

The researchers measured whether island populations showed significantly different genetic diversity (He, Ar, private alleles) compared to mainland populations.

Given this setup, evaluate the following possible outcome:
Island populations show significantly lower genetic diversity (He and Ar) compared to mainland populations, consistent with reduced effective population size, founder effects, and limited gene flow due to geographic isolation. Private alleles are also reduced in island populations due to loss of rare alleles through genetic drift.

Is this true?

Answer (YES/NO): NO